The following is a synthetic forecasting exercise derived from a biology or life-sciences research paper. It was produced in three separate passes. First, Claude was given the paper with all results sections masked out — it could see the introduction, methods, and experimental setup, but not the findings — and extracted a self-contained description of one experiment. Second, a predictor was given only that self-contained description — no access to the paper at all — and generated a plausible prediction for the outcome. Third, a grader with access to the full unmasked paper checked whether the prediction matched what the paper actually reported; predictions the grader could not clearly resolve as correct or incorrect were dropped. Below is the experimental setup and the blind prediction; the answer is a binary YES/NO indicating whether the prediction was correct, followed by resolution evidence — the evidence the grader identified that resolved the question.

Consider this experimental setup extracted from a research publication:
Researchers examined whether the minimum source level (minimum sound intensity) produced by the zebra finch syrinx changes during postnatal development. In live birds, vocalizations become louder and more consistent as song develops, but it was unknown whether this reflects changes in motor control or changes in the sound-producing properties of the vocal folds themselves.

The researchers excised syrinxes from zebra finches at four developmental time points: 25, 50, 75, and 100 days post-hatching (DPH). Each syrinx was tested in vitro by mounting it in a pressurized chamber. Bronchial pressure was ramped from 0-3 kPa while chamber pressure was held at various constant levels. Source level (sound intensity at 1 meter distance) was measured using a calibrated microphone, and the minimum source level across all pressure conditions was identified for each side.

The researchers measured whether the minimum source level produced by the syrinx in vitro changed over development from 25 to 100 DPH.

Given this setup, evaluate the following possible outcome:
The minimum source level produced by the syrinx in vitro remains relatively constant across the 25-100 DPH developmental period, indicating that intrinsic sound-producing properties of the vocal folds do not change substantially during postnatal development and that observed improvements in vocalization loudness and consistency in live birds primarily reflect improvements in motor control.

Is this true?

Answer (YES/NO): YES